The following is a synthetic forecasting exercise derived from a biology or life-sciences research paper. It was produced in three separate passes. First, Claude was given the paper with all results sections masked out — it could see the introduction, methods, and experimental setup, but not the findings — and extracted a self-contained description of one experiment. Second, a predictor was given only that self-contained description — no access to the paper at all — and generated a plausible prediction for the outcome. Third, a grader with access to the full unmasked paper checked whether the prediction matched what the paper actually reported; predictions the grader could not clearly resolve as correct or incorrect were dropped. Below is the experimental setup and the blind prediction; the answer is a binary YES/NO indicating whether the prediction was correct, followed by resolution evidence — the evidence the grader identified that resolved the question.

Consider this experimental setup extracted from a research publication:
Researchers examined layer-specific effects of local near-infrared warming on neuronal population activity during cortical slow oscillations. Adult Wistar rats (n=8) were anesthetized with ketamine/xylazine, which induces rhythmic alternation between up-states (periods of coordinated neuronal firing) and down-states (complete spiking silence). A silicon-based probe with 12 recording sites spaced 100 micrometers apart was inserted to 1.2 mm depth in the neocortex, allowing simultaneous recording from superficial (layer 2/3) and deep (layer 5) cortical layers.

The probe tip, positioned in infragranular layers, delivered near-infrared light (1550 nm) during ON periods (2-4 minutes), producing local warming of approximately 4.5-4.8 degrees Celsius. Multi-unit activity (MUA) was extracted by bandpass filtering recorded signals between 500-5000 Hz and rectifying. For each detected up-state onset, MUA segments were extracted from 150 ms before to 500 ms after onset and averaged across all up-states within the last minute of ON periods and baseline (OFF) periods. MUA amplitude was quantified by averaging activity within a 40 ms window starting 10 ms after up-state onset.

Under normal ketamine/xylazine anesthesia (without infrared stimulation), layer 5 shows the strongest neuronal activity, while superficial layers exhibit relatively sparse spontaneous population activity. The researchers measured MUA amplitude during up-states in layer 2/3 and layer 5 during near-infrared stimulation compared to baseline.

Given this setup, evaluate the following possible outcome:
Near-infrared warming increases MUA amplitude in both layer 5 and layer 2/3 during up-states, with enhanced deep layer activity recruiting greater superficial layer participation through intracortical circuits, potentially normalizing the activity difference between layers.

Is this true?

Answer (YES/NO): YES